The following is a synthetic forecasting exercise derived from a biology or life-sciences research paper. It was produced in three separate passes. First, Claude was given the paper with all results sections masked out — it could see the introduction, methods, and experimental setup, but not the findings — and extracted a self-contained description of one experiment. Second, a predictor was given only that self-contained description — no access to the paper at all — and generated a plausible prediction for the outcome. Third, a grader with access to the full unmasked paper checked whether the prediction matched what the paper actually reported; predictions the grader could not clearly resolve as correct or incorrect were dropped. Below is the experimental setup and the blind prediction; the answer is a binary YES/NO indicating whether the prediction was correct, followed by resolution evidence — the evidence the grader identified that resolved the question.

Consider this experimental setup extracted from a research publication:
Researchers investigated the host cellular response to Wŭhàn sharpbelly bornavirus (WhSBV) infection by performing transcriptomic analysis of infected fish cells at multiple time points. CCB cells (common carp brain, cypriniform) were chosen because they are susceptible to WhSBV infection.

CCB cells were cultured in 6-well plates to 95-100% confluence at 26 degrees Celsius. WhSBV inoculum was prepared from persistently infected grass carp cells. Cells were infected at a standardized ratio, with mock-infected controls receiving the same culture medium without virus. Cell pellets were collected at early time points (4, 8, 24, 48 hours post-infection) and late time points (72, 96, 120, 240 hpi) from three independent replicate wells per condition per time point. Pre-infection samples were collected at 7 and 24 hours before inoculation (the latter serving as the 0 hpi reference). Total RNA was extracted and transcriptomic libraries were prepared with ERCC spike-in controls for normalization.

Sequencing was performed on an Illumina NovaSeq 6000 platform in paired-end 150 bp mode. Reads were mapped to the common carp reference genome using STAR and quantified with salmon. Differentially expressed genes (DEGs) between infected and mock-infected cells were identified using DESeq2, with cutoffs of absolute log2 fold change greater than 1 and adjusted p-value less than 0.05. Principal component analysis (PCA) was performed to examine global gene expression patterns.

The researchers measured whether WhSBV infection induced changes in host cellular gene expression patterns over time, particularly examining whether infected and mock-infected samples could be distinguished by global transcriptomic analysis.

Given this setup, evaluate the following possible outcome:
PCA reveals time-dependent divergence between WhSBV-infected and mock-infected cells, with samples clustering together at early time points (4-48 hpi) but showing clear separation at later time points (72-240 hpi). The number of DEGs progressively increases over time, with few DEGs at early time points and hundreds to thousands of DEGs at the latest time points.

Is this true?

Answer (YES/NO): NO